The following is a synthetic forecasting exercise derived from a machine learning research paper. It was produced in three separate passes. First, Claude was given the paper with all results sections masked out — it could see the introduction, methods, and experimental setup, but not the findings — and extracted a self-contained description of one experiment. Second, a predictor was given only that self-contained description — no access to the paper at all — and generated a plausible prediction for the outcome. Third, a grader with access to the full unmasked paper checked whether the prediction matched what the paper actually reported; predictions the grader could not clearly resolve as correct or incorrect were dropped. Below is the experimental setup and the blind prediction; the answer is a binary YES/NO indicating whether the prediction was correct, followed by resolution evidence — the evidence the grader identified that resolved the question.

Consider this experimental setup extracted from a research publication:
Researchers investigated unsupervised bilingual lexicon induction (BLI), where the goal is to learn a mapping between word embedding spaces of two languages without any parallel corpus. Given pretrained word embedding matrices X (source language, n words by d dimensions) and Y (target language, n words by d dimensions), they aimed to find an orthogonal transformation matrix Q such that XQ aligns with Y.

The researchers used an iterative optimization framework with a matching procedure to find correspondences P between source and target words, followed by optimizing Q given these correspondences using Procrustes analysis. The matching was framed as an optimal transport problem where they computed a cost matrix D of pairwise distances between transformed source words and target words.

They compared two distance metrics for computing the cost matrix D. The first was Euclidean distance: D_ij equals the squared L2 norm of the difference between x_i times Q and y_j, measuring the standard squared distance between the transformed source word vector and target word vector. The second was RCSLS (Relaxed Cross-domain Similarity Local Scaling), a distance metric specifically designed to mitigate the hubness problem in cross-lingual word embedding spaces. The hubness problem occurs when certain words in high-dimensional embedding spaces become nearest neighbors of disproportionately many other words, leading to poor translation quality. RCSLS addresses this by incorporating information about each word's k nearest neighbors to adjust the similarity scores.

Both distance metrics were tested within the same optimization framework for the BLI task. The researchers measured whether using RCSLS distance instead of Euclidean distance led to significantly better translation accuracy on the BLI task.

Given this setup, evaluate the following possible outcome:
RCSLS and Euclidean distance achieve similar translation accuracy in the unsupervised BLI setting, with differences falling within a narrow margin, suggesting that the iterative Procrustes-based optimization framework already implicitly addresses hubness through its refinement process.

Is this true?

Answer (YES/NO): NO